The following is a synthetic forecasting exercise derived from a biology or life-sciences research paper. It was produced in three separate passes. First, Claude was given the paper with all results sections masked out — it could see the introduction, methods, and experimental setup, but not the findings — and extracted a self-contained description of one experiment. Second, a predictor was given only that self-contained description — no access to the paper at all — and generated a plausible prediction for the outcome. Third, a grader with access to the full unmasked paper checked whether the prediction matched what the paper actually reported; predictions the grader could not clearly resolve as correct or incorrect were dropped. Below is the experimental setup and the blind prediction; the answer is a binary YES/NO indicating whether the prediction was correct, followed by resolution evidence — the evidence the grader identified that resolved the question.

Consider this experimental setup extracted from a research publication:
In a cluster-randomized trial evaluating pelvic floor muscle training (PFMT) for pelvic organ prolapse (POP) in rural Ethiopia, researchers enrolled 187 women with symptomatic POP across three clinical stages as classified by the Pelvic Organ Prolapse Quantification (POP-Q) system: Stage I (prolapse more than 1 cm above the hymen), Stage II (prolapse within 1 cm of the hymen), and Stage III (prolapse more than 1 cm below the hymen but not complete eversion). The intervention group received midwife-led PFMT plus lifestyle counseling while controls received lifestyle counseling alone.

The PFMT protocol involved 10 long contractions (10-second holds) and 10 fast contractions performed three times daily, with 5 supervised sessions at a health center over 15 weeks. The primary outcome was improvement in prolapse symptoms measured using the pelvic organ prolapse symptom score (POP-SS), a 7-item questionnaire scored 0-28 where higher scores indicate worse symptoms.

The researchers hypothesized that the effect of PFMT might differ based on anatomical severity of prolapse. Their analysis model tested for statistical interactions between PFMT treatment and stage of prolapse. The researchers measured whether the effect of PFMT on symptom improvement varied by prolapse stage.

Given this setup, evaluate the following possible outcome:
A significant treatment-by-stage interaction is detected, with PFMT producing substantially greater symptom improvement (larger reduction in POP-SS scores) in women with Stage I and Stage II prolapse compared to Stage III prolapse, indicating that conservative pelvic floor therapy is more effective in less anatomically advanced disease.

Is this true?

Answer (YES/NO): YES